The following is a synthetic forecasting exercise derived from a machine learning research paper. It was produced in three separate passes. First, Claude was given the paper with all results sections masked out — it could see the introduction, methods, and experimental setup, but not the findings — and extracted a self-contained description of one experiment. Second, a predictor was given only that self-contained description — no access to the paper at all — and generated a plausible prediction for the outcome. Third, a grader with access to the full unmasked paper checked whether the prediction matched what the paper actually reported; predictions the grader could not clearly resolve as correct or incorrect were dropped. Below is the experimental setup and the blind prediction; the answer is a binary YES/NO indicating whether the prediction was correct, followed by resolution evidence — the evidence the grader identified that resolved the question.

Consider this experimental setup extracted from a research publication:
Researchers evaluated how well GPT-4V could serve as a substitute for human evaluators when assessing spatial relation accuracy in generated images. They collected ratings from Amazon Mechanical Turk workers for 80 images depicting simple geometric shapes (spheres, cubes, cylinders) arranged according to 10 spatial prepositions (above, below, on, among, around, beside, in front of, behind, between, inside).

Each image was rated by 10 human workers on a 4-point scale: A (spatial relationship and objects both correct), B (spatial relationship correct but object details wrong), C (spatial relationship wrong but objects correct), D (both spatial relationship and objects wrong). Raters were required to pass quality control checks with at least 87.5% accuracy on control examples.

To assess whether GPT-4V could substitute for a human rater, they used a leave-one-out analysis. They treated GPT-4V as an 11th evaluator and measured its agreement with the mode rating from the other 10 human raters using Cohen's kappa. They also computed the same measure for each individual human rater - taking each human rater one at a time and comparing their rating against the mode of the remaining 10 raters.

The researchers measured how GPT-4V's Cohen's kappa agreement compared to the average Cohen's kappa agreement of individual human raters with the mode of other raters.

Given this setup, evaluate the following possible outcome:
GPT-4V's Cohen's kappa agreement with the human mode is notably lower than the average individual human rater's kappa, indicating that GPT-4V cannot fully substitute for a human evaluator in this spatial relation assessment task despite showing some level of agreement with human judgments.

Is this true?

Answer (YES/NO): YES